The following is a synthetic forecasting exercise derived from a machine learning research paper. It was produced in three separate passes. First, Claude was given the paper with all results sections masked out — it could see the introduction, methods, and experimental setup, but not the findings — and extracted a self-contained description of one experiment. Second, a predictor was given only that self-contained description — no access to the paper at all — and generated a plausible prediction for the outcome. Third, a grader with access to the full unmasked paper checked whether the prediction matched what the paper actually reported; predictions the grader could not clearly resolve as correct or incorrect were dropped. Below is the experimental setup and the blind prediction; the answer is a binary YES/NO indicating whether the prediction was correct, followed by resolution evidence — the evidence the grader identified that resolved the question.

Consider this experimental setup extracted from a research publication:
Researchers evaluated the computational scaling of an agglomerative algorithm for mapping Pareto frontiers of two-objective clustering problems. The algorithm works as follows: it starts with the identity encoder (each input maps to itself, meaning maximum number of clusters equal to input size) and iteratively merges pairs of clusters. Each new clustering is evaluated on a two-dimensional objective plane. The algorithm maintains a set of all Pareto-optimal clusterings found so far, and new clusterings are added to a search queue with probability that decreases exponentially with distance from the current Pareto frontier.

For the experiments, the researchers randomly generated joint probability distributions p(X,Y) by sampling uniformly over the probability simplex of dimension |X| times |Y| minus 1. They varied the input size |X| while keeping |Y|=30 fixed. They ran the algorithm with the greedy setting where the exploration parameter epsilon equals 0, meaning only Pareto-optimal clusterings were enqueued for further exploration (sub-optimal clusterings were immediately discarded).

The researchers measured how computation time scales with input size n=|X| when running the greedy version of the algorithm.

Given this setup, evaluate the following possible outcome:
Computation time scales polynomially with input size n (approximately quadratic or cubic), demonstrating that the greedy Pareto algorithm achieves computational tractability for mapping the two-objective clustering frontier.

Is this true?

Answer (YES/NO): NO